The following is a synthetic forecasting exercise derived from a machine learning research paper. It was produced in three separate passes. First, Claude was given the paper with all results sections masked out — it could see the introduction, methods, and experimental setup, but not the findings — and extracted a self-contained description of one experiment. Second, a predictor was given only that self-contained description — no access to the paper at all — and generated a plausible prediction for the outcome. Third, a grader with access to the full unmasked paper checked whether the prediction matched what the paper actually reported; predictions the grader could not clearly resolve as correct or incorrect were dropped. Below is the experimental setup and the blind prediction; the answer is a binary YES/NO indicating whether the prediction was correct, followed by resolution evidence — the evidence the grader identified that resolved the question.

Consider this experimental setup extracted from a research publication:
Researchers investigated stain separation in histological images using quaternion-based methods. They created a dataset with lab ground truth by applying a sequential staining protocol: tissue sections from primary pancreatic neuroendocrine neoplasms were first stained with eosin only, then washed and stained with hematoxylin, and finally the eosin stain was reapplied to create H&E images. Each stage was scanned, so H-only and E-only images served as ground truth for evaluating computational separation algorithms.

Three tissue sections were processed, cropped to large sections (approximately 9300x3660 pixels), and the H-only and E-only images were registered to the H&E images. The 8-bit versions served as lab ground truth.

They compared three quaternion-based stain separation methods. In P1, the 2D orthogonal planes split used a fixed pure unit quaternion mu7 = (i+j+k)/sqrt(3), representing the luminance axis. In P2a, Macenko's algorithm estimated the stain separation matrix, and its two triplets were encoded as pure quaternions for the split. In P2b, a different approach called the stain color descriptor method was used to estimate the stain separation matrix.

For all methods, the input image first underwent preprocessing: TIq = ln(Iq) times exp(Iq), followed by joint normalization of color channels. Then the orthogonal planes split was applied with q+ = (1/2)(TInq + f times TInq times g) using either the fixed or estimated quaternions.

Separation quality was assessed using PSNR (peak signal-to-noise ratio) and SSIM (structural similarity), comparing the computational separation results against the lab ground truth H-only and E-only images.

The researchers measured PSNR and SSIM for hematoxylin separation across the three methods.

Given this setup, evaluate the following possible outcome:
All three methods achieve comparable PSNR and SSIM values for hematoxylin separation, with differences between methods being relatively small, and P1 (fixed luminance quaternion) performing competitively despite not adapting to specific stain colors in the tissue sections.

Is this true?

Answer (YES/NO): YES